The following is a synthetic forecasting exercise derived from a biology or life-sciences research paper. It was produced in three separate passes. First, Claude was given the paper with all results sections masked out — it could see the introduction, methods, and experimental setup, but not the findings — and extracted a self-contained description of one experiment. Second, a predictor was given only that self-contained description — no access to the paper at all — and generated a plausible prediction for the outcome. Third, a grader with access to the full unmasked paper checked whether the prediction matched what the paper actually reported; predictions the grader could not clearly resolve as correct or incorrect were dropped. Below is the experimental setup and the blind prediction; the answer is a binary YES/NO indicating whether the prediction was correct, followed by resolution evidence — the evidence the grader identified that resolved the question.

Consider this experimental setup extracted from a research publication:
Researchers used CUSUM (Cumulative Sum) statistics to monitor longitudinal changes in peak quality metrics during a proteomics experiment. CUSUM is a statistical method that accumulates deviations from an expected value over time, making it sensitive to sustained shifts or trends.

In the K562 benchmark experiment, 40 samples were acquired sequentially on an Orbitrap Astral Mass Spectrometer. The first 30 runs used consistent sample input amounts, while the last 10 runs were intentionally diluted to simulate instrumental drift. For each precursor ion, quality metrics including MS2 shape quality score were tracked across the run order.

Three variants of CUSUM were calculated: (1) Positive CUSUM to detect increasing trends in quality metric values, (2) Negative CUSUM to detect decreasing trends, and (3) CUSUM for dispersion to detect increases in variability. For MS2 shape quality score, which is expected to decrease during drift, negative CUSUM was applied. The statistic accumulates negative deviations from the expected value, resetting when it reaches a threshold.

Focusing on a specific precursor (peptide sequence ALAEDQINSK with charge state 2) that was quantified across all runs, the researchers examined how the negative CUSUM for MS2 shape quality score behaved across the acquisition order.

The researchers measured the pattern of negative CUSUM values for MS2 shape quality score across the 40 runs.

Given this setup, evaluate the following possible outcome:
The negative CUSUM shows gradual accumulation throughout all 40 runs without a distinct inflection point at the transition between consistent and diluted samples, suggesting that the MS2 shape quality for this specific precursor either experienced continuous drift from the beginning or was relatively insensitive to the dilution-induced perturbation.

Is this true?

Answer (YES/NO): NO